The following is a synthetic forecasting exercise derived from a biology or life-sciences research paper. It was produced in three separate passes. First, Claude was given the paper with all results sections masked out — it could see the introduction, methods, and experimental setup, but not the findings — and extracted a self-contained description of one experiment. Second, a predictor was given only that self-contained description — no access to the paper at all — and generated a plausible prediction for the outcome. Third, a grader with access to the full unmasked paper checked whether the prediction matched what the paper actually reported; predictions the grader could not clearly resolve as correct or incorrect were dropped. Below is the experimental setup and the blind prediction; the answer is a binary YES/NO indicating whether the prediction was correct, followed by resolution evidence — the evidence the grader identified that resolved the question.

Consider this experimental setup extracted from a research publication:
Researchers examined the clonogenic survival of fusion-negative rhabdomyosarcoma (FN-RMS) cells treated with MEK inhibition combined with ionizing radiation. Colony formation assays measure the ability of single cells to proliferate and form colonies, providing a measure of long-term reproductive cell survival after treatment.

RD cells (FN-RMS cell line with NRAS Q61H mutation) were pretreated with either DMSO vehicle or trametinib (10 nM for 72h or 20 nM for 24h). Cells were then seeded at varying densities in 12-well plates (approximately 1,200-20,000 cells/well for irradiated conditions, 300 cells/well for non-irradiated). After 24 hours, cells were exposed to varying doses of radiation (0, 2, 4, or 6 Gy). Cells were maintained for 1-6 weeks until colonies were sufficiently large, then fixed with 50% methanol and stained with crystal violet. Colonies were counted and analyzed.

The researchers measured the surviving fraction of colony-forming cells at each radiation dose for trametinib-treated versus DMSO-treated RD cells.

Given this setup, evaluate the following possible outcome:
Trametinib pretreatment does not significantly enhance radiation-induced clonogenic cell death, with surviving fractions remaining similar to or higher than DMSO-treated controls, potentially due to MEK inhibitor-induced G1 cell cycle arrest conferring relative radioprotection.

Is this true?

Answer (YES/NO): NO